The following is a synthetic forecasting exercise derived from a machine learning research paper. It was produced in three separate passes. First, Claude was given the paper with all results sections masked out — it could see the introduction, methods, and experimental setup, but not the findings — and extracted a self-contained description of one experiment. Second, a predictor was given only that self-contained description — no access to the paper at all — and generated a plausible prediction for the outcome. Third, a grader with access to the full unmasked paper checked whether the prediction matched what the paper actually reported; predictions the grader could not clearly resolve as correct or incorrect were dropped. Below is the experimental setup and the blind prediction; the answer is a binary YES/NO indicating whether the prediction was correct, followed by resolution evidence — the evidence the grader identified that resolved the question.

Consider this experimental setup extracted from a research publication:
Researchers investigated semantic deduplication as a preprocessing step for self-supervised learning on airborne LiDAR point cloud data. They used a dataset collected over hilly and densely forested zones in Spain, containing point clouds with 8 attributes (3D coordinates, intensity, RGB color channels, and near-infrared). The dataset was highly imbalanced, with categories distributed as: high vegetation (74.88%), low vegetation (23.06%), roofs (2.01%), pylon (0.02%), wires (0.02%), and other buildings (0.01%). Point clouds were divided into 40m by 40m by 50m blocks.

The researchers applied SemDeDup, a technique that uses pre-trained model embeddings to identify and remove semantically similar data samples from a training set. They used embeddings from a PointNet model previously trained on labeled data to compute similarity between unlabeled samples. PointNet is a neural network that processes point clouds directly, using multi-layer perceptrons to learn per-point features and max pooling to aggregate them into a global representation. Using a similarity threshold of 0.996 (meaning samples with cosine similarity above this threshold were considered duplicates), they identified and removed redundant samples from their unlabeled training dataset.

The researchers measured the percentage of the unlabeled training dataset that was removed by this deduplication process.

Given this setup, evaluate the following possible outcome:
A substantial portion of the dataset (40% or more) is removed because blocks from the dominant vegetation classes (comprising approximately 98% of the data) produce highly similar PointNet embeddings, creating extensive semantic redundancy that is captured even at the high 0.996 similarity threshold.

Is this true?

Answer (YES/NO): YES